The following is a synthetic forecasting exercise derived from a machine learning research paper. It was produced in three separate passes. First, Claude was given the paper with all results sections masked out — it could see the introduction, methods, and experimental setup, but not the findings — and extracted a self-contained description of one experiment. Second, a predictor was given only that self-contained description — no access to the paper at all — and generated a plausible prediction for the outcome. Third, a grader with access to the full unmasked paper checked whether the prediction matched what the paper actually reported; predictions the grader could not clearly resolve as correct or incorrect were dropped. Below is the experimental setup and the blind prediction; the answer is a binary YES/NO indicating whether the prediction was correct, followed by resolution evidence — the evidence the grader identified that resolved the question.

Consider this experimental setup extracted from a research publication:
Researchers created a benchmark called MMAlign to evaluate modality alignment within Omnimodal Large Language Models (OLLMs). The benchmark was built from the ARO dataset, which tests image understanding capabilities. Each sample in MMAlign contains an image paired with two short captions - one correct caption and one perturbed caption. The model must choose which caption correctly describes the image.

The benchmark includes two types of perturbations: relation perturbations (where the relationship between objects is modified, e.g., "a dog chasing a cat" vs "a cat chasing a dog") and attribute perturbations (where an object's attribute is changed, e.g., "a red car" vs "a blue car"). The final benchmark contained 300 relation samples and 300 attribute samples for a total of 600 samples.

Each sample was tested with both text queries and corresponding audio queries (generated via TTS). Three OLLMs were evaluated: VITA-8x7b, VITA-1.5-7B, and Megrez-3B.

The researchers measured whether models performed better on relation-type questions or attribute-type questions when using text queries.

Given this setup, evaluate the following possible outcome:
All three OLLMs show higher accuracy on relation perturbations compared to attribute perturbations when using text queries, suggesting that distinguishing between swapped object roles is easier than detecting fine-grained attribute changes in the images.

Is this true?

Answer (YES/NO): NO